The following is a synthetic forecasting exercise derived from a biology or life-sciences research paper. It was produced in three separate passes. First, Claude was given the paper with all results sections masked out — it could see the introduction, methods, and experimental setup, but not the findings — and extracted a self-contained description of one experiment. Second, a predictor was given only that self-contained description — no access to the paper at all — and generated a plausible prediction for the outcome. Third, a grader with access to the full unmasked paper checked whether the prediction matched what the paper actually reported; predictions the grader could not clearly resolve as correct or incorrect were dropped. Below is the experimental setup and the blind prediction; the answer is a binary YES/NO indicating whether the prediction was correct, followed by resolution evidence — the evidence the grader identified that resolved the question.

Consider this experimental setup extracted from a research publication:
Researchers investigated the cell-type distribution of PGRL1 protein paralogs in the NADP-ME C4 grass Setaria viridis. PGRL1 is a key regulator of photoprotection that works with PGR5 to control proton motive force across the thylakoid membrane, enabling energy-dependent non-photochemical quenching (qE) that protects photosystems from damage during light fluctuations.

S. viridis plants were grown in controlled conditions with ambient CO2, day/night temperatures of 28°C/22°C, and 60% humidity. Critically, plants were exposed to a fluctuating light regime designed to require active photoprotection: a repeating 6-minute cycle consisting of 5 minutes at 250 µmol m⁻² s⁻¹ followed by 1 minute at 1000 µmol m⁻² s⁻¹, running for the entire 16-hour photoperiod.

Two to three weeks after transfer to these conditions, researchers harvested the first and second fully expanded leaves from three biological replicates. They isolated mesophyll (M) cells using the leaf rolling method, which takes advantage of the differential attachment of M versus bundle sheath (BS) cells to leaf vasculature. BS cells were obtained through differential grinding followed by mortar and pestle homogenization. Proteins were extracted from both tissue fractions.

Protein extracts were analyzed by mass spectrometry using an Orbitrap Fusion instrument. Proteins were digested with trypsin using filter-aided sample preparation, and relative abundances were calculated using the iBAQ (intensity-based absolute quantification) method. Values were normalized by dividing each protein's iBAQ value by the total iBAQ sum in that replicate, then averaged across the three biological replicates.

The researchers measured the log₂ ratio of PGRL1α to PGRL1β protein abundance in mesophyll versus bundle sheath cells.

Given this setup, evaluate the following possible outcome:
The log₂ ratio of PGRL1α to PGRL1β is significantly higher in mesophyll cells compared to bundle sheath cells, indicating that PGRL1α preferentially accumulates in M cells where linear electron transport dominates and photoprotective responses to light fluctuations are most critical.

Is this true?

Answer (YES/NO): YES